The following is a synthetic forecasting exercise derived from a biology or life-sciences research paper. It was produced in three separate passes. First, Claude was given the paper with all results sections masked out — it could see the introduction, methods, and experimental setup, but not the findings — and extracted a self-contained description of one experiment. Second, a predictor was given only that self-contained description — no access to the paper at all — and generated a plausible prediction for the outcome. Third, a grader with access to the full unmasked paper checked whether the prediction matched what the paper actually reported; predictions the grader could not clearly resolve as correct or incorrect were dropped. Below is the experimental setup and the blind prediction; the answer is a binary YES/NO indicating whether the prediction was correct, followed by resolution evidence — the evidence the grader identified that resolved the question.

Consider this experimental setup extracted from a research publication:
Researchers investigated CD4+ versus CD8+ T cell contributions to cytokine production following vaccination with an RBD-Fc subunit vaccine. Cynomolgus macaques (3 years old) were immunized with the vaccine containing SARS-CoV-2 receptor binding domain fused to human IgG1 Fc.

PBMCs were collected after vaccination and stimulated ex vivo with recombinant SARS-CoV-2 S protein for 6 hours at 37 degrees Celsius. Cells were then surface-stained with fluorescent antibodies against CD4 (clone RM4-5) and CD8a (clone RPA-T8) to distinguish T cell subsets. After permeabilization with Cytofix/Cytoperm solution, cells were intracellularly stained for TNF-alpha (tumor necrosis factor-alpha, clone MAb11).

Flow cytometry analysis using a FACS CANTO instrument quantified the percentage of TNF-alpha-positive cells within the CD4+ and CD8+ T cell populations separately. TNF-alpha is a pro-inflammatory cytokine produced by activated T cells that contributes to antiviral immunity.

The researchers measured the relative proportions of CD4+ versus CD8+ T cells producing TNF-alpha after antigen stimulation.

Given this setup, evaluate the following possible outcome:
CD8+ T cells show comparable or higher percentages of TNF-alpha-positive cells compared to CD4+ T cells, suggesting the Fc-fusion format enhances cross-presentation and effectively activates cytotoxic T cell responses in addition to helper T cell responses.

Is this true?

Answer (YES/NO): NO